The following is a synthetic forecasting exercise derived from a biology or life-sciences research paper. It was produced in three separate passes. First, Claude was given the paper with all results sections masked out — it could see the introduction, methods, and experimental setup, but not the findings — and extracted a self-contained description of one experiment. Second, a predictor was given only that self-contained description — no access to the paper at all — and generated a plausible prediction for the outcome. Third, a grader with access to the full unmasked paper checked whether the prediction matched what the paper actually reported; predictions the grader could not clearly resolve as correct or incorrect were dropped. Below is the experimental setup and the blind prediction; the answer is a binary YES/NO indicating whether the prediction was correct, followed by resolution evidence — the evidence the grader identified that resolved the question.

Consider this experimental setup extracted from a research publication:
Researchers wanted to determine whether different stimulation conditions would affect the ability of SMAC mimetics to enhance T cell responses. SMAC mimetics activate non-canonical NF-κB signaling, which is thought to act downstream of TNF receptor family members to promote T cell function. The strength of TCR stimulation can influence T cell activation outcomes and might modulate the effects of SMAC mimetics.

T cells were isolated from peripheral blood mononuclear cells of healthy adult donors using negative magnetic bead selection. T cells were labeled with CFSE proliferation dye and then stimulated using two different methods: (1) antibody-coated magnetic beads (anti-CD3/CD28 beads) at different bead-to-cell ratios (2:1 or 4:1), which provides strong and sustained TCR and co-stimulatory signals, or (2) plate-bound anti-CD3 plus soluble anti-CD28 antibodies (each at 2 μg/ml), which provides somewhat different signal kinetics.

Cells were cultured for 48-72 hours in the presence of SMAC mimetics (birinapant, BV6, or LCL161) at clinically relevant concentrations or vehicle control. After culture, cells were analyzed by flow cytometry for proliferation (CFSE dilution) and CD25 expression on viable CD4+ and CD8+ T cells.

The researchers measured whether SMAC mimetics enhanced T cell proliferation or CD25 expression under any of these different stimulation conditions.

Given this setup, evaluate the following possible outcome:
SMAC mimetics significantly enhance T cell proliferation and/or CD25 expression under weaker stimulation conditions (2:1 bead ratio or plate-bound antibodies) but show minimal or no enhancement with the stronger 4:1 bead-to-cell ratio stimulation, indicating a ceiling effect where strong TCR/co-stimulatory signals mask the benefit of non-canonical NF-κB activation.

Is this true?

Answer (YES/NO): NO